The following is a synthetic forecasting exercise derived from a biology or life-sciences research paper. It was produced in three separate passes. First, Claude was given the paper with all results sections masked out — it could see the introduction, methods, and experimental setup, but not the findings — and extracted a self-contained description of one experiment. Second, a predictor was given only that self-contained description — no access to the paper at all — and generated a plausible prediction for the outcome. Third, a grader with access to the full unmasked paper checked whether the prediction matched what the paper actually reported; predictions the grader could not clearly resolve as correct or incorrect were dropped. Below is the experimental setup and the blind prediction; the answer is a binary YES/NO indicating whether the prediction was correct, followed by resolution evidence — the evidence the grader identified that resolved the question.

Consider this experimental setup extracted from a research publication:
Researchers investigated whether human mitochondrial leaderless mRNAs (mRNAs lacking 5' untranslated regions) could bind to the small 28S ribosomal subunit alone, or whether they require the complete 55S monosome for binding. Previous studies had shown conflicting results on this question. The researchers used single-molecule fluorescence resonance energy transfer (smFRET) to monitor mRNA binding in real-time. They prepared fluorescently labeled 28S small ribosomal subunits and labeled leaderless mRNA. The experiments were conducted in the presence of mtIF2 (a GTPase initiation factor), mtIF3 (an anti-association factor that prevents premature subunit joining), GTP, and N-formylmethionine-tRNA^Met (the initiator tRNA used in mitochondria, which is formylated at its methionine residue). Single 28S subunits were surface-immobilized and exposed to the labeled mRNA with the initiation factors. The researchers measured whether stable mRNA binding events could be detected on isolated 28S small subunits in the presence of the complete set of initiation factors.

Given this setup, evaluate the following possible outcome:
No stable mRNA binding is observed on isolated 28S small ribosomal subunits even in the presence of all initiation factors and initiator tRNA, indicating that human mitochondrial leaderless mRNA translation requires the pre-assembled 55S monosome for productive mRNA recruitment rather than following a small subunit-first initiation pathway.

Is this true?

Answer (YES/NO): NO